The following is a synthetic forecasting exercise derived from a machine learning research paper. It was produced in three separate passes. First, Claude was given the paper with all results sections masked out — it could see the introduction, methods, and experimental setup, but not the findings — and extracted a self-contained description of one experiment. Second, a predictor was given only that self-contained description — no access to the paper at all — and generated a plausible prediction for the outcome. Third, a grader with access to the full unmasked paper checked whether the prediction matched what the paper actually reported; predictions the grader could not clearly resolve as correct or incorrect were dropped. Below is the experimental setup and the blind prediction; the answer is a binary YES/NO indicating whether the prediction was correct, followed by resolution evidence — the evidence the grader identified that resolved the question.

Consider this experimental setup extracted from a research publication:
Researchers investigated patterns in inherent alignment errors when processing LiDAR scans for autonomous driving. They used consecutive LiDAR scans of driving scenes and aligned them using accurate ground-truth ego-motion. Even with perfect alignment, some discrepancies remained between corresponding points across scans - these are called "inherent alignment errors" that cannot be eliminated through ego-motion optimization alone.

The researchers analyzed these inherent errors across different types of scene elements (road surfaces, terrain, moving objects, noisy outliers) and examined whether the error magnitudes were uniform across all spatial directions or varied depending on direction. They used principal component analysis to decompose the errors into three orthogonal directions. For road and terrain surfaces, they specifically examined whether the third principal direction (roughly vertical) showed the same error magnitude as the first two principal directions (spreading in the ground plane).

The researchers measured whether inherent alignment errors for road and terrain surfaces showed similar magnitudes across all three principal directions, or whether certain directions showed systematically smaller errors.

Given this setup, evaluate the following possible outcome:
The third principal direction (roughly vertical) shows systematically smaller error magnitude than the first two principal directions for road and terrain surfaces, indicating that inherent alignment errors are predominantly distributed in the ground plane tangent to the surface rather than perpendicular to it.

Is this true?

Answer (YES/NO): YES